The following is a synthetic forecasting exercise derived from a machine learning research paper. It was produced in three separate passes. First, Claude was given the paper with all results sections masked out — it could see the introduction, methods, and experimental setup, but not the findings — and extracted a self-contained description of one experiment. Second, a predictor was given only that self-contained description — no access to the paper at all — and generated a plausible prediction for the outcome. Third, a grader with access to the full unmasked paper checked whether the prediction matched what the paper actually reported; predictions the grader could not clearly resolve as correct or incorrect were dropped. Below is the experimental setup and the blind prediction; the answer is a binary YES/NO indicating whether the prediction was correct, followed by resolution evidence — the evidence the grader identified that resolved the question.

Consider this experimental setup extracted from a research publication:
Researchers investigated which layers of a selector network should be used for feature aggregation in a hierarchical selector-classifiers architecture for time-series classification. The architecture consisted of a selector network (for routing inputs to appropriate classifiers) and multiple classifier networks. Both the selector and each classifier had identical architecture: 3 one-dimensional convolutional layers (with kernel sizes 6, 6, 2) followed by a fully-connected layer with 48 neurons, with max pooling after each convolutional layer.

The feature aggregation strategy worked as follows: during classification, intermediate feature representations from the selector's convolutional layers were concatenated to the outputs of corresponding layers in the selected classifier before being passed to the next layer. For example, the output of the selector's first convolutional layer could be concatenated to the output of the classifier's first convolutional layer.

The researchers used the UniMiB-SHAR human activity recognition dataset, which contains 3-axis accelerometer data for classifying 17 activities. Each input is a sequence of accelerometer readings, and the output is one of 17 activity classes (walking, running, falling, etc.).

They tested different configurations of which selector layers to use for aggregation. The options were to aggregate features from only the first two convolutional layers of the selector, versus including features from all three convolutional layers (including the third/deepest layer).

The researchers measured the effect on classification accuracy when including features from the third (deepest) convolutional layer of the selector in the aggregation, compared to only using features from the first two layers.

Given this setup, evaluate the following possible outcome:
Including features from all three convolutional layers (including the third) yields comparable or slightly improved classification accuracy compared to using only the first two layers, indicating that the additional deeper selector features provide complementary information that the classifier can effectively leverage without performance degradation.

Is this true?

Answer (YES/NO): NO